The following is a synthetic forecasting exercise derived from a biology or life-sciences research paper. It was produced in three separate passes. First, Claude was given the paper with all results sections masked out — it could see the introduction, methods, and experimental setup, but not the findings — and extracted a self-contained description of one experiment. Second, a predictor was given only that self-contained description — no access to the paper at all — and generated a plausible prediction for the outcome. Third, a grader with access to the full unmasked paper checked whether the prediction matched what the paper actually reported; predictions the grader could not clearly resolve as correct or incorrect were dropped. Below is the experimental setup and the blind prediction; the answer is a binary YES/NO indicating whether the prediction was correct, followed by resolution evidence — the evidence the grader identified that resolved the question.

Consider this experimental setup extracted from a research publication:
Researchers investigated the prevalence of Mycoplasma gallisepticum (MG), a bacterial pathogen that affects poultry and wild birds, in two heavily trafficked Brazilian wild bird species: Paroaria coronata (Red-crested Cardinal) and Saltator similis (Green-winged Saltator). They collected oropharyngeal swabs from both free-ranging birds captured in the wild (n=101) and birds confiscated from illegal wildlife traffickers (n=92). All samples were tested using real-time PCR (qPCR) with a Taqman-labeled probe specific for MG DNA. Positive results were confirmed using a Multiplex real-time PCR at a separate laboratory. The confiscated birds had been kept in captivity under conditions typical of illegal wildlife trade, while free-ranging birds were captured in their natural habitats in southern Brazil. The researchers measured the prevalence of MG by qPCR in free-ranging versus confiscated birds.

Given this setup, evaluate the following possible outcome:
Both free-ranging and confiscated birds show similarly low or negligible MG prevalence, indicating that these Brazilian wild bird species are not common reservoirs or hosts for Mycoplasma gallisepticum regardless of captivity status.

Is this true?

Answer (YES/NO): NO